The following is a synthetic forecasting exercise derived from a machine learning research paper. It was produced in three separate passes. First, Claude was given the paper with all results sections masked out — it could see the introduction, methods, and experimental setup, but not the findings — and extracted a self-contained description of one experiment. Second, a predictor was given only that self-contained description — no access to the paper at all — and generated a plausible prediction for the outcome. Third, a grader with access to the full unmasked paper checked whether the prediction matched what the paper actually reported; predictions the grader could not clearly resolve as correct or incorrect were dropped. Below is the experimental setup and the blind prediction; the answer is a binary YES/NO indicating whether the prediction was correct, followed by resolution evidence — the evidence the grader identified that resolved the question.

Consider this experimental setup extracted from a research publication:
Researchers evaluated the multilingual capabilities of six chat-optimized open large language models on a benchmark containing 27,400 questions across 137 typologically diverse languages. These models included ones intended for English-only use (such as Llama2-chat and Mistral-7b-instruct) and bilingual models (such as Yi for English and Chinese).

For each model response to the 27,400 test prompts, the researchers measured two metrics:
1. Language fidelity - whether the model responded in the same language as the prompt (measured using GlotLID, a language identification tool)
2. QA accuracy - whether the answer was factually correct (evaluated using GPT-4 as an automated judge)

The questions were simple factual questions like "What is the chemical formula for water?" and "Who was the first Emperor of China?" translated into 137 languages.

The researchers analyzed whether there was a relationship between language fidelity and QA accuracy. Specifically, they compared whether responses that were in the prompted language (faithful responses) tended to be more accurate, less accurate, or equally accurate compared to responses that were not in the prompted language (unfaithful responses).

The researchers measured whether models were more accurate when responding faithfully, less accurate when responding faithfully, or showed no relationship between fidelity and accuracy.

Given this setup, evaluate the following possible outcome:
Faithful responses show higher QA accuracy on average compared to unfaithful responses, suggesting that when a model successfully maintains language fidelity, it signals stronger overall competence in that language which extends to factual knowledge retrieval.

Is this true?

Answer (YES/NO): YES